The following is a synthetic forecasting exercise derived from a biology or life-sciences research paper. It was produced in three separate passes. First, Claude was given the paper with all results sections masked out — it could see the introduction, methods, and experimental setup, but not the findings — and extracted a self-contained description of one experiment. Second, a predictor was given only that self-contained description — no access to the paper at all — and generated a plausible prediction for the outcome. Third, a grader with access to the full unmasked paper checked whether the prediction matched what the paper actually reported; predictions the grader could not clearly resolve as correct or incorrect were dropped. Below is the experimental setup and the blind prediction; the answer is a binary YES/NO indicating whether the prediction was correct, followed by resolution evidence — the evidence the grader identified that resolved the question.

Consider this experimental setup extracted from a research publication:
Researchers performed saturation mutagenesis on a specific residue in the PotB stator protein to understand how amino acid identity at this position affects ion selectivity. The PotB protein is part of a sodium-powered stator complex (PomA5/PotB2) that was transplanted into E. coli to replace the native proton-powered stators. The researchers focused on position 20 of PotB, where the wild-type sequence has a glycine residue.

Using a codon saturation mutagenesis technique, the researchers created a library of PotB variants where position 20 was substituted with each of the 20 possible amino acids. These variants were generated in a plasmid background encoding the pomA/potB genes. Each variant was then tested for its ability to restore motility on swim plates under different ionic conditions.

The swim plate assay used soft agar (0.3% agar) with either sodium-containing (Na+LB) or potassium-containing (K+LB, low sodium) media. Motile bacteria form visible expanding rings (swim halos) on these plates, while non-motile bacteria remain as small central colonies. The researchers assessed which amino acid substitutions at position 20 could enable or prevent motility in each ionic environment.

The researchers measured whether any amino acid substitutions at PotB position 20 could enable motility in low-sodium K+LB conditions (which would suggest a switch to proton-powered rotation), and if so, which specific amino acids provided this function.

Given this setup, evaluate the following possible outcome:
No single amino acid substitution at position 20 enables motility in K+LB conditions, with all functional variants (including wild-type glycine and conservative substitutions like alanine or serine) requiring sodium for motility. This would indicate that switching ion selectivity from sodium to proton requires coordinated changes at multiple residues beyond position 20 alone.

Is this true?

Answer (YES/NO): NO